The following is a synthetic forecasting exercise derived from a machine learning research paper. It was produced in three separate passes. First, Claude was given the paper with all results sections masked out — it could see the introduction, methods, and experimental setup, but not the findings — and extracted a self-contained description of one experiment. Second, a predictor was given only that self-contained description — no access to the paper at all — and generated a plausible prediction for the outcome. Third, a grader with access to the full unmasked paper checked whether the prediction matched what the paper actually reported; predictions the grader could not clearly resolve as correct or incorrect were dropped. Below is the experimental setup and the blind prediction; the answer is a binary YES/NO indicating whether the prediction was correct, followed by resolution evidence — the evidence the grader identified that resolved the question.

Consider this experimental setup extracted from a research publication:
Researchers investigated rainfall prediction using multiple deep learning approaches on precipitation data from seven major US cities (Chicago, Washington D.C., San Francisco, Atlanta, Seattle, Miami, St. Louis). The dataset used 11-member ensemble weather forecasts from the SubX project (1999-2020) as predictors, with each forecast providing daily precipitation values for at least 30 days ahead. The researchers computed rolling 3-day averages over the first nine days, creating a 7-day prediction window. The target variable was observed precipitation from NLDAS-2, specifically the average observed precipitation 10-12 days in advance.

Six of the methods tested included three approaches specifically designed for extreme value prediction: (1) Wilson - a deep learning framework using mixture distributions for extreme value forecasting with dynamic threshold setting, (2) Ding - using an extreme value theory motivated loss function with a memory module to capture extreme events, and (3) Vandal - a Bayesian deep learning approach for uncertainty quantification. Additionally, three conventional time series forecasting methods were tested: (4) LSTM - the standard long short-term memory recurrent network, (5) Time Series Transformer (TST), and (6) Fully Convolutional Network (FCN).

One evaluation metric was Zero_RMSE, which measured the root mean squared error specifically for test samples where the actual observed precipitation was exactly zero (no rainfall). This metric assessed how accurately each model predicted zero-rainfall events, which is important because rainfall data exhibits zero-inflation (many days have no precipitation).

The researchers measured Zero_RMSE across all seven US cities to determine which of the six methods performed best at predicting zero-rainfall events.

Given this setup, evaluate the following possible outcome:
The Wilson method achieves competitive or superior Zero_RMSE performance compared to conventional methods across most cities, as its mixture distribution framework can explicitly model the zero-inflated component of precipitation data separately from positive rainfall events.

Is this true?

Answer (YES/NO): NO